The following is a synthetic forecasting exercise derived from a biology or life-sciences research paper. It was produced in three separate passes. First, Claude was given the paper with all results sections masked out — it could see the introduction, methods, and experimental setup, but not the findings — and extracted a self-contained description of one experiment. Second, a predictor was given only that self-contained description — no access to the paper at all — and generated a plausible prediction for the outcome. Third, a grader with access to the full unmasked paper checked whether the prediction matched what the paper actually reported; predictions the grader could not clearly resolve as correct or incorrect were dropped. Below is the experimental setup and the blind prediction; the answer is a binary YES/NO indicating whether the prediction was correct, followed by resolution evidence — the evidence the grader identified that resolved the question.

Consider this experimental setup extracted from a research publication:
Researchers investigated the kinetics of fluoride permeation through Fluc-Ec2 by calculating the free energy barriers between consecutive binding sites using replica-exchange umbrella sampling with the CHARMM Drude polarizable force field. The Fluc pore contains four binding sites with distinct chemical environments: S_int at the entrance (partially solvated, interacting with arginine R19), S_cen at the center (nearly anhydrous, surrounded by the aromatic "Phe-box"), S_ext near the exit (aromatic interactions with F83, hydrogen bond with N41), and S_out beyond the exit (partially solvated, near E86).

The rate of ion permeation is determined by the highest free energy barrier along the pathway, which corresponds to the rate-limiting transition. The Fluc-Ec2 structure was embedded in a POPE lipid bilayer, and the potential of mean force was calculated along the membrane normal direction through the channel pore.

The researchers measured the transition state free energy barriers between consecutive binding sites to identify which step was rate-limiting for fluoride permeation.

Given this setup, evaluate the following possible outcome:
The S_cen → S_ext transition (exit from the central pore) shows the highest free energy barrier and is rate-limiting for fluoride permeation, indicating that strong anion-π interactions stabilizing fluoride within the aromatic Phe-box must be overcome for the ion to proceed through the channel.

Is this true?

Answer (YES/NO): NO